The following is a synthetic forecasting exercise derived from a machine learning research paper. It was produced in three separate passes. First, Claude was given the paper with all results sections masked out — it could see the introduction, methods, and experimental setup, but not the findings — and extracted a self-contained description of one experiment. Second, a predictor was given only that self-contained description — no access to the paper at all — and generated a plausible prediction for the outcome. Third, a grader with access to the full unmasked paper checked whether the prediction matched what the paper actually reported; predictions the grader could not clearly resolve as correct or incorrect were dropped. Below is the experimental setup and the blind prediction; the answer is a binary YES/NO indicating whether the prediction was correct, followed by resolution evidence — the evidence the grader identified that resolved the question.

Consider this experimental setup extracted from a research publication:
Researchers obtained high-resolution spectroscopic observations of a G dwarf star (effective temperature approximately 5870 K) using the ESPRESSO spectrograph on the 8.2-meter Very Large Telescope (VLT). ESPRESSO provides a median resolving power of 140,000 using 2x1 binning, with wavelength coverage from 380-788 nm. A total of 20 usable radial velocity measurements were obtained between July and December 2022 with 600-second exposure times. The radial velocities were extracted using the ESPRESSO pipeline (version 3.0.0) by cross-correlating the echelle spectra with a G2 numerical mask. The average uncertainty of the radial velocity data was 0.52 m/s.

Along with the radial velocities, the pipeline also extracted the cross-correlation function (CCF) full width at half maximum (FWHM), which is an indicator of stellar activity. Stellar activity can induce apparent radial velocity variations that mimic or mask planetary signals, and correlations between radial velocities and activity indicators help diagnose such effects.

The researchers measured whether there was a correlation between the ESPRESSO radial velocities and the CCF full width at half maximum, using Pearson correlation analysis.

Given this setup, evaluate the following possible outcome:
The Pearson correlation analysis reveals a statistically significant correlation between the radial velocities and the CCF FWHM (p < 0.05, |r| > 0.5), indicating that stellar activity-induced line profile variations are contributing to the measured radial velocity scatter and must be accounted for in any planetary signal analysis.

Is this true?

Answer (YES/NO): YES